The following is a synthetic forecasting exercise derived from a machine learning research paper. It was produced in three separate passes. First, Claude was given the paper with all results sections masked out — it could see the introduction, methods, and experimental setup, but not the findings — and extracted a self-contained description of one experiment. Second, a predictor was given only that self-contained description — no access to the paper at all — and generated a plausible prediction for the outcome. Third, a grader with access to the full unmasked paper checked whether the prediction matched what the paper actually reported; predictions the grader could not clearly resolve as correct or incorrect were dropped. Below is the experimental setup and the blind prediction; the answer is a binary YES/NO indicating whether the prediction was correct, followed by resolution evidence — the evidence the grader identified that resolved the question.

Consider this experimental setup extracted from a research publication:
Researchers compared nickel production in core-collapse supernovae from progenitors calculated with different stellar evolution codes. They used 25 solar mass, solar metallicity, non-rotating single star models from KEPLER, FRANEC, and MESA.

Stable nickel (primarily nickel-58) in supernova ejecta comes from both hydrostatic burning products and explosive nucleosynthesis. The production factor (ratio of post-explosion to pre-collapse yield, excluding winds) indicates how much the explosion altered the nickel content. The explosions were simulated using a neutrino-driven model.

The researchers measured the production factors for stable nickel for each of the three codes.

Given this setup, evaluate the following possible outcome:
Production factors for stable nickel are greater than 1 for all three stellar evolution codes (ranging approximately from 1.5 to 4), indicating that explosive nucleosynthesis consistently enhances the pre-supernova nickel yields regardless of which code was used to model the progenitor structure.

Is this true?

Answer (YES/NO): NO